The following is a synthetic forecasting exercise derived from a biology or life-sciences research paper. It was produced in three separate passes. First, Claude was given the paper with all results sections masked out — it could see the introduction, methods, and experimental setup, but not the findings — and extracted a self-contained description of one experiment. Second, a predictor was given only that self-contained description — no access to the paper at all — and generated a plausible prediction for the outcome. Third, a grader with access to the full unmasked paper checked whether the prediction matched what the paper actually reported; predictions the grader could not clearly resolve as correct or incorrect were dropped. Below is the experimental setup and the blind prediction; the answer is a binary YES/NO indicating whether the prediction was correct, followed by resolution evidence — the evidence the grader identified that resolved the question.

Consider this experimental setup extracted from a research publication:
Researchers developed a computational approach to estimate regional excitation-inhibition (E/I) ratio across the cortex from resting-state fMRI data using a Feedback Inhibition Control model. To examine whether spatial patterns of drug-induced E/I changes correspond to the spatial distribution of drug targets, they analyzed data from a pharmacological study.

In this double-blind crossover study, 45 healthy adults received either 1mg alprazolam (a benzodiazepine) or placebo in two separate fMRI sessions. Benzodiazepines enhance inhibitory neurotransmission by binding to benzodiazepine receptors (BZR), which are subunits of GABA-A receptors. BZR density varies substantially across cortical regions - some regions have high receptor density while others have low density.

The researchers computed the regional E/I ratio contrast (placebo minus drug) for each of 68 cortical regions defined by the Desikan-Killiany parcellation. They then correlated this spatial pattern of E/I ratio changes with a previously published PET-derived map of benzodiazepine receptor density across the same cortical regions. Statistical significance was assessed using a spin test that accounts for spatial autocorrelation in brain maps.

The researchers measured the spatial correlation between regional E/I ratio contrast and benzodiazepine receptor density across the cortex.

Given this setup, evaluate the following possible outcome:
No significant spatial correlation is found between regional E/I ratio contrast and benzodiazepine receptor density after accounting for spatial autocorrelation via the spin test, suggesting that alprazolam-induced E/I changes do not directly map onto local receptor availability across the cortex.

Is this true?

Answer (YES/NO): NO